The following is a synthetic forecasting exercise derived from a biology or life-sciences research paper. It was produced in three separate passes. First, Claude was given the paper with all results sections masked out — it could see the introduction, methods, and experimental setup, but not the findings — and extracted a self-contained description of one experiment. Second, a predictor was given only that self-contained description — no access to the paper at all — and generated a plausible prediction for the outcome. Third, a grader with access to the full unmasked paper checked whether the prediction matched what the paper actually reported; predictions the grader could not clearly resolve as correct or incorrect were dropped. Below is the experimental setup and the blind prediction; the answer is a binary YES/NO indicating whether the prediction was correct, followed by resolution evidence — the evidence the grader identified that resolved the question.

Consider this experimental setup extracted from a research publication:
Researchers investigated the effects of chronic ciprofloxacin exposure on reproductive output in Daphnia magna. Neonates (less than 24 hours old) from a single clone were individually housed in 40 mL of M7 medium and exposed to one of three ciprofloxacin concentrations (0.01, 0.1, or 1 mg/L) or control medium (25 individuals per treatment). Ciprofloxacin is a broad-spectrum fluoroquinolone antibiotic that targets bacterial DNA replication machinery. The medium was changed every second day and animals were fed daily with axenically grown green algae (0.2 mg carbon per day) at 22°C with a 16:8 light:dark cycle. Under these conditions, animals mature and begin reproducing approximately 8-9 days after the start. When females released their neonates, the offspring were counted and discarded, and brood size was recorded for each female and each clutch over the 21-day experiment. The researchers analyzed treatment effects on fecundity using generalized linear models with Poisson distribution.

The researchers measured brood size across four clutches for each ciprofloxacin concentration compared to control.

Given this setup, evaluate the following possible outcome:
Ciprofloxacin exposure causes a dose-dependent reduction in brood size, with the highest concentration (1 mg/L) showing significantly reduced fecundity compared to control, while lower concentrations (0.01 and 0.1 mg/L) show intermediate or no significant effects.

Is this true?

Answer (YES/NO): NO